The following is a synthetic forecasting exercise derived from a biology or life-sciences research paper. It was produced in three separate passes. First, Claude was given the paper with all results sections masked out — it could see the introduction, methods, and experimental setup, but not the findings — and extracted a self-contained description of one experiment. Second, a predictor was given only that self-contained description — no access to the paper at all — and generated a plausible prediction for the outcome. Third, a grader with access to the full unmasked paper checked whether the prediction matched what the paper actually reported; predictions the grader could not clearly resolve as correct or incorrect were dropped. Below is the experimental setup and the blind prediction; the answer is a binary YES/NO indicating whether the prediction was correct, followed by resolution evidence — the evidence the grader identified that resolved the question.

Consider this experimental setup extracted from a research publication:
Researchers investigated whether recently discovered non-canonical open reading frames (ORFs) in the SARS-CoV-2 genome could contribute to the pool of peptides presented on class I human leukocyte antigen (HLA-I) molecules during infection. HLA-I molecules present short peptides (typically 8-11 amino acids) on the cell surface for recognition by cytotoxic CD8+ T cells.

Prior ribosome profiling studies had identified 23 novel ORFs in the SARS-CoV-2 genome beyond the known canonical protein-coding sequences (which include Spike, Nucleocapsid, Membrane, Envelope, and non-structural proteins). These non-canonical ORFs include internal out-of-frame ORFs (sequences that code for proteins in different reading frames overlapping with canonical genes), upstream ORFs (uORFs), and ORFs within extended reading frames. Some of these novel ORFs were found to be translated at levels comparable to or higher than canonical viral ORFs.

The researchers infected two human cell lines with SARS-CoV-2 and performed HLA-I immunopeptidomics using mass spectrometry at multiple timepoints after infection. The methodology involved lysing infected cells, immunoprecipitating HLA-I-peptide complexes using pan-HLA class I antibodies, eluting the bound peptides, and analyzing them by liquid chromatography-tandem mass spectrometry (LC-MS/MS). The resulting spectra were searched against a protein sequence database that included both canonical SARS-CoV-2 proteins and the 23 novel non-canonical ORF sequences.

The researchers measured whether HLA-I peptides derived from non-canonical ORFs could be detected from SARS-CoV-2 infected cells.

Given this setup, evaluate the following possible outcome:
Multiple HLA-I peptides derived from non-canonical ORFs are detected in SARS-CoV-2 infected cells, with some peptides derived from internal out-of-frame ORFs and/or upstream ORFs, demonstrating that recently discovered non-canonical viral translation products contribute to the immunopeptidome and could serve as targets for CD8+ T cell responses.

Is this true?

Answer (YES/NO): YES